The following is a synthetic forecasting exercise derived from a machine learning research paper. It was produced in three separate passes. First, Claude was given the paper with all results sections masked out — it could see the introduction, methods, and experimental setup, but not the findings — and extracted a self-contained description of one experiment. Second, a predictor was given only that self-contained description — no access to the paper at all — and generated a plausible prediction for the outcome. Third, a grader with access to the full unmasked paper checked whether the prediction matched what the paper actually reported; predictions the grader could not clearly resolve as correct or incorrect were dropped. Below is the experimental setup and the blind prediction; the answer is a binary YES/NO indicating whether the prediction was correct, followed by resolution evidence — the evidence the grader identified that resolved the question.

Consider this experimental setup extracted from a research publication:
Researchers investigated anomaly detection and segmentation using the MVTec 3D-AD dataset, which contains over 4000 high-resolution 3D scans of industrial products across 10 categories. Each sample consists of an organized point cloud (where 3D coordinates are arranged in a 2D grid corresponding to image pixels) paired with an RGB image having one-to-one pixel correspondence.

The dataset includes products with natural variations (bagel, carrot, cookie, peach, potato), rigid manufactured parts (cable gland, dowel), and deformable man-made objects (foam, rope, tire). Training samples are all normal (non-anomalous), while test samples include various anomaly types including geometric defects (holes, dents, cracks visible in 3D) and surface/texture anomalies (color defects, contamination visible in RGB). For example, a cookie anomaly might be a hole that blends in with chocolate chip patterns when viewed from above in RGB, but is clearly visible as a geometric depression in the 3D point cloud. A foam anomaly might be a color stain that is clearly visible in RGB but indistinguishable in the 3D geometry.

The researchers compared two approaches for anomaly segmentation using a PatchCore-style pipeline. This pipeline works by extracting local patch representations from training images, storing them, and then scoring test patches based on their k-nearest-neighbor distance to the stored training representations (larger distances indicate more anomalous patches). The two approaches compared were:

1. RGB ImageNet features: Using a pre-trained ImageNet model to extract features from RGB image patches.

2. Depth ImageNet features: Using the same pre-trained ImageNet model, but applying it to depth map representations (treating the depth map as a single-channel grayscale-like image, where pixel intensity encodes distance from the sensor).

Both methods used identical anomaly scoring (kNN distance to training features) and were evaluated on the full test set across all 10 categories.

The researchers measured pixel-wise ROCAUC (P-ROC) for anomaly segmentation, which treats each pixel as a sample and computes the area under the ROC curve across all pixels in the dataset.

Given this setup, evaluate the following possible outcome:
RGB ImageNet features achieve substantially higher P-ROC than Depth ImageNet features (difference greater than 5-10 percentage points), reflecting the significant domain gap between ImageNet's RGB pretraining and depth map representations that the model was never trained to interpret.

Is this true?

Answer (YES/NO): NO